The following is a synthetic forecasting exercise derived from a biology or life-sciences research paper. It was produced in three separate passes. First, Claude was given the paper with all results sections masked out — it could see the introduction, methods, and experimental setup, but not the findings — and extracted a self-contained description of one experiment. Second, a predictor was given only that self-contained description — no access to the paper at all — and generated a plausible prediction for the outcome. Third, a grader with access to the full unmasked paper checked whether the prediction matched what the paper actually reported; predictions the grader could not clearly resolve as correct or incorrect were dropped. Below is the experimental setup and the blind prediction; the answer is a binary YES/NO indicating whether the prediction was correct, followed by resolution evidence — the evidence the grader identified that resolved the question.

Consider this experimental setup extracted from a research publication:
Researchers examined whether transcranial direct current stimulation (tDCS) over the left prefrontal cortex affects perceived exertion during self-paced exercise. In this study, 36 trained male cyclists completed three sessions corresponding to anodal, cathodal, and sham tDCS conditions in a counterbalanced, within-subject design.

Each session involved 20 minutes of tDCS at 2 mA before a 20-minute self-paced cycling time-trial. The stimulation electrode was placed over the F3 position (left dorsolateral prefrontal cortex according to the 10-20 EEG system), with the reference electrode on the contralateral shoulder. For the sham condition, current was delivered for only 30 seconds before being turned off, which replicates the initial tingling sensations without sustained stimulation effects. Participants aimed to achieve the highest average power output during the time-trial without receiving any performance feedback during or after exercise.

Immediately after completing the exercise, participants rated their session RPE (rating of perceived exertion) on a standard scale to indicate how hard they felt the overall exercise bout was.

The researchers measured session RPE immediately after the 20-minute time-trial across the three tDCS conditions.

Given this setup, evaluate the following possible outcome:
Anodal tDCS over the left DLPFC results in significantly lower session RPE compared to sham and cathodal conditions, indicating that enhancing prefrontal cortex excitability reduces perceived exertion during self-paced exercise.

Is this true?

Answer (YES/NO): NO